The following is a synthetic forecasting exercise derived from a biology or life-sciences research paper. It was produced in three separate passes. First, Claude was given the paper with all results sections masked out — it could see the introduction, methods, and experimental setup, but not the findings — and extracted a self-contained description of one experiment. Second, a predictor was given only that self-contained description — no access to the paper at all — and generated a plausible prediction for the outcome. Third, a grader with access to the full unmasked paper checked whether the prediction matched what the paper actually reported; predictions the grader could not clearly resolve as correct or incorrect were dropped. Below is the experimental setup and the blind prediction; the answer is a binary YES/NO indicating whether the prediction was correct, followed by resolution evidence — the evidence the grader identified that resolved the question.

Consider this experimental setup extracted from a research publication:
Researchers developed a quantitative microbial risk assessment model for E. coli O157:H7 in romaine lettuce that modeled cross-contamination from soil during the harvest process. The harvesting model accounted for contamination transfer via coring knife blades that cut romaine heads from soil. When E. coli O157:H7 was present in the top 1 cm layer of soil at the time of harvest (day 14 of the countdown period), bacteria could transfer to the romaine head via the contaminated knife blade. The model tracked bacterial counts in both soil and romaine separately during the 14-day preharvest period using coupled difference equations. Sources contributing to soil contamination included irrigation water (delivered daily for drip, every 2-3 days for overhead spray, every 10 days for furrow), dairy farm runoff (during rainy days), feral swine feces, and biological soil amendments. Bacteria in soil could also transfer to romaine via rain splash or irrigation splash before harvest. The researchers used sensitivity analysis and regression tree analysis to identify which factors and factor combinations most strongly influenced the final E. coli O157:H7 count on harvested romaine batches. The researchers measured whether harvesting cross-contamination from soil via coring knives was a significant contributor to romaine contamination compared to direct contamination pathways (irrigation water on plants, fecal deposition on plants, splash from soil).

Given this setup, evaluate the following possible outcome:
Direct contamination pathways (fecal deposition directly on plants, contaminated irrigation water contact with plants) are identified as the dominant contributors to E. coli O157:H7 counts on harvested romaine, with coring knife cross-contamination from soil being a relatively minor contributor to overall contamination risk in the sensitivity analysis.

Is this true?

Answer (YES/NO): YES